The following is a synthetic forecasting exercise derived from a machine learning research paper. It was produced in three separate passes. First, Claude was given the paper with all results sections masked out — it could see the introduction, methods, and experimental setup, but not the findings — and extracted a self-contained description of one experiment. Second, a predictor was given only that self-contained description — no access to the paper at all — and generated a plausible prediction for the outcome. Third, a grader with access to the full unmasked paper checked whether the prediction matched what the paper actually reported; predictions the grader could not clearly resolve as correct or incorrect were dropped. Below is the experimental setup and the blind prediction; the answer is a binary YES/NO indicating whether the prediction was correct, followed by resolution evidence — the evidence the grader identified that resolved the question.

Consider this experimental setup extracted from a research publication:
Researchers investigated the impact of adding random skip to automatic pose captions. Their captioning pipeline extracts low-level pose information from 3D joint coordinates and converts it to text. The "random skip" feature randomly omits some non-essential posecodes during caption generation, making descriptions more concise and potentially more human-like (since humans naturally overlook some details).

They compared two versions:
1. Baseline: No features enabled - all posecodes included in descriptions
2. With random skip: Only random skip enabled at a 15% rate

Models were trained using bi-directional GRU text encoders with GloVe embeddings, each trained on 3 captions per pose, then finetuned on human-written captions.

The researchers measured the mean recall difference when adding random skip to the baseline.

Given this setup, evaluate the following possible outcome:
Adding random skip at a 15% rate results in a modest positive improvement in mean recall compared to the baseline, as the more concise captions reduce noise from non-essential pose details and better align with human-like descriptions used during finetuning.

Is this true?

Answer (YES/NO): YES